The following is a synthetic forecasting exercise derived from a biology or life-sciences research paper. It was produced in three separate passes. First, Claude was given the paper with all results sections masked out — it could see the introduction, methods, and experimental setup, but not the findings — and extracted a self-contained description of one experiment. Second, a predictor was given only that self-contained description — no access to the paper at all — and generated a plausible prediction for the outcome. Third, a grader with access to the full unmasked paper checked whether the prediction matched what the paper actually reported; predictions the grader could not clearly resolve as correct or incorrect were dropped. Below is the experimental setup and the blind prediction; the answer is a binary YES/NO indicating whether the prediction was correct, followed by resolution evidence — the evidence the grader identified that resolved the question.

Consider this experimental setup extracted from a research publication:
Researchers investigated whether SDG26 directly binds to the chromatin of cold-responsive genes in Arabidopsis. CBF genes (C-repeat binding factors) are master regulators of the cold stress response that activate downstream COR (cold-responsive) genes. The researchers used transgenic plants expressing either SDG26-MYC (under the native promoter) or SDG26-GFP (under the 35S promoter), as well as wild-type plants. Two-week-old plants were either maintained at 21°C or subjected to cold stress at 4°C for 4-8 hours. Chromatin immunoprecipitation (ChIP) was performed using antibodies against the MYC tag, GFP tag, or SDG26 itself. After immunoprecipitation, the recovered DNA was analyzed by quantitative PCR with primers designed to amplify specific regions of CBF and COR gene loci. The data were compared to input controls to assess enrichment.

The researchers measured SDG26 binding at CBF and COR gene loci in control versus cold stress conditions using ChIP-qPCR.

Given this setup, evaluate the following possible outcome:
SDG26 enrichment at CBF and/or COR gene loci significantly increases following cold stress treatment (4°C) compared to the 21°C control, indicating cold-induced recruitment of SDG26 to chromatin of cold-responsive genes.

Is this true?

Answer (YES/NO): YES